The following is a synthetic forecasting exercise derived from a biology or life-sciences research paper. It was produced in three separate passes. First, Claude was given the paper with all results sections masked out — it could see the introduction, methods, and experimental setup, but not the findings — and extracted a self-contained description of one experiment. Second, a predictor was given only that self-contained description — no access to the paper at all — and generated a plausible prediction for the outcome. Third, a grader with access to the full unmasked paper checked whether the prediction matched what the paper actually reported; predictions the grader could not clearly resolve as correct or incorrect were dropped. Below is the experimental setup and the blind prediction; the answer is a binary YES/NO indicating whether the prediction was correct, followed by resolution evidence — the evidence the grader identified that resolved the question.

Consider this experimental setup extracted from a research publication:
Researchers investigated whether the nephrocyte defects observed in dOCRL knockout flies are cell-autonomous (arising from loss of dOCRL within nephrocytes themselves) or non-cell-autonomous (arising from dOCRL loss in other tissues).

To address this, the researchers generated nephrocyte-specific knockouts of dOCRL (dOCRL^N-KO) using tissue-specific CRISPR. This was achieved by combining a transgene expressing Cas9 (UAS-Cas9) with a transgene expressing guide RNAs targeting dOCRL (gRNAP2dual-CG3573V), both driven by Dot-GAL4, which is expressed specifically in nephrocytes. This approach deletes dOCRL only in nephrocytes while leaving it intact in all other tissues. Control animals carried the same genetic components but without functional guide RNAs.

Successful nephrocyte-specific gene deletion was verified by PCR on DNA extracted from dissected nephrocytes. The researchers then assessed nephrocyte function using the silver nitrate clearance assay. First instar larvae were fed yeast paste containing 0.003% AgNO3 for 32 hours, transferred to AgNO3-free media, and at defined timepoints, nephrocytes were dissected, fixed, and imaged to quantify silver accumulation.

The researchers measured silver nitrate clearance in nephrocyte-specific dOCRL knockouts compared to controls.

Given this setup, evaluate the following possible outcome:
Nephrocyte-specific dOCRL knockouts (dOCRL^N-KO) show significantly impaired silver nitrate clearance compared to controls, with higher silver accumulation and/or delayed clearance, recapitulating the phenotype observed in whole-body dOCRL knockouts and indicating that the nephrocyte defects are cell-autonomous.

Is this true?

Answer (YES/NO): YES